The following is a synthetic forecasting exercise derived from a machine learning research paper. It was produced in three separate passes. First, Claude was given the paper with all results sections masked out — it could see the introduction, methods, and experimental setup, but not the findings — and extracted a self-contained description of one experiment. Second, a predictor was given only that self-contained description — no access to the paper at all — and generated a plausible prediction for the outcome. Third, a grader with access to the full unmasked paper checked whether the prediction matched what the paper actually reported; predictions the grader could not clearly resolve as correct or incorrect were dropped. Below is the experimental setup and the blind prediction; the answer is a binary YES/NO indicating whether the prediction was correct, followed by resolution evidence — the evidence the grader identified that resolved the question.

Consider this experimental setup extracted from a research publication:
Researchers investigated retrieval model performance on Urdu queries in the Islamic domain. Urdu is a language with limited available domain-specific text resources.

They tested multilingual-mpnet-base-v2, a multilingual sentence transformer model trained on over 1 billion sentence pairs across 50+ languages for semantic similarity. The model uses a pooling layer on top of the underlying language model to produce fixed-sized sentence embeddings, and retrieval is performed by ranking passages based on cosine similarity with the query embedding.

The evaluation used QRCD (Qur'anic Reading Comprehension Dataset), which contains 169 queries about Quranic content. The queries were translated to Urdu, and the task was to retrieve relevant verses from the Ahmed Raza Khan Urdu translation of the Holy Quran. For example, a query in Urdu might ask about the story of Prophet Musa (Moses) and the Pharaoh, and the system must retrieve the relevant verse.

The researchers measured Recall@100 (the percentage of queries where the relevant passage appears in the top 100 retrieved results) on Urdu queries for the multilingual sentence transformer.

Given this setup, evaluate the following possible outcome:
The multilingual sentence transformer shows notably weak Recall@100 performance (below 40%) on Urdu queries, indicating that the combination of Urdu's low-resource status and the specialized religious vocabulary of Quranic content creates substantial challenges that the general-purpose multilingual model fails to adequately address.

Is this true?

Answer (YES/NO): YES